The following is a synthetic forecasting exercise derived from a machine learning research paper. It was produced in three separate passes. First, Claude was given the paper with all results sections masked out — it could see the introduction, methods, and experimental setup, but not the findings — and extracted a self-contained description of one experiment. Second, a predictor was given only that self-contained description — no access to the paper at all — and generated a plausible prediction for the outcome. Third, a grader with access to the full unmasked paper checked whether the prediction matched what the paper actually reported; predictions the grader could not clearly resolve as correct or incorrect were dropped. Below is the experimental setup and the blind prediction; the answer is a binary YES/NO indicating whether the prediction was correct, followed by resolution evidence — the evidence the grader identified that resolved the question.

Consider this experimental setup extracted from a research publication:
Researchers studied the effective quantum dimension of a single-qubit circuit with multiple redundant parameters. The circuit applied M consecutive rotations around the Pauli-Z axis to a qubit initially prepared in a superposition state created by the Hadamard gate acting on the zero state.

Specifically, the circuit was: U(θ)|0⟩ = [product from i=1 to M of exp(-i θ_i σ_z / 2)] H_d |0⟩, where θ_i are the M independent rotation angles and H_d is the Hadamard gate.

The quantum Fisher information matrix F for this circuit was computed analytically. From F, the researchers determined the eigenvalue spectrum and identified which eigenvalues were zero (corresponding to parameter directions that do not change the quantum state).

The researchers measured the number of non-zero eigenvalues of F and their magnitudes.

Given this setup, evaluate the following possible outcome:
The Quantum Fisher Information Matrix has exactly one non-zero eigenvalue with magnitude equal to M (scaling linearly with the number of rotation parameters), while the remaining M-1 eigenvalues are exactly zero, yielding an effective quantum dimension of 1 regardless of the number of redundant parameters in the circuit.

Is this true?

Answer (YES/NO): NO